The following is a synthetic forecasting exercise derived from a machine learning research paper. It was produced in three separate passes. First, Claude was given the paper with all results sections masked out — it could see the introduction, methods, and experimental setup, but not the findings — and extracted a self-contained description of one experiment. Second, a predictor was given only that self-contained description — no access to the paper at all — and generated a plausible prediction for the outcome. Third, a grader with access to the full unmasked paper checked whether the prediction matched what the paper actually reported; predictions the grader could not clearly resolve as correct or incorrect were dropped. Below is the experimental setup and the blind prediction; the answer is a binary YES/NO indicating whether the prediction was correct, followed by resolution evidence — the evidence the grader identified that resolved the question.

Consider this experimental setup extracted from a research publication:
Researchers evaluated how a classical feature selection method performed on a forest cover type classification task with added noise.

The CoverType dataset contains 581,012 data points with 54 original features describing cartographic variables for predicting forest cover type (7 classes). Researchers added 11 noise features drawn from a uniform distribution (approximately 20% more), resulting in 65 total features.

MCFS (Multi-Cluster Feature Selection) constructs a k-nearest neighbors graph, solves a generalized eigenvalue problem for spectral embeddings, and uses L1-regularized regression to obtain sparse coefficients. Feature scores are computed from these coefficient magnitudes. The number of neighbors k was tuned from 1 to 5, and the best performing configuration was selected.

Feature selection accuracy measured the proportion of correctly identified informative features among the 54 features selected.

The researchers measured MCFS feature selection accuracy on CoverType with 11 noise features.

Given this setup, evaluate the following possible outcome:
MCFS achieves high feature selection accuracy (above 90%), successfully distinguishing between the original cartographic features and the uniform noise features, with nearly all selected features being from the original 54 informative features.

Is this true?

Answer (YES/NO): YES